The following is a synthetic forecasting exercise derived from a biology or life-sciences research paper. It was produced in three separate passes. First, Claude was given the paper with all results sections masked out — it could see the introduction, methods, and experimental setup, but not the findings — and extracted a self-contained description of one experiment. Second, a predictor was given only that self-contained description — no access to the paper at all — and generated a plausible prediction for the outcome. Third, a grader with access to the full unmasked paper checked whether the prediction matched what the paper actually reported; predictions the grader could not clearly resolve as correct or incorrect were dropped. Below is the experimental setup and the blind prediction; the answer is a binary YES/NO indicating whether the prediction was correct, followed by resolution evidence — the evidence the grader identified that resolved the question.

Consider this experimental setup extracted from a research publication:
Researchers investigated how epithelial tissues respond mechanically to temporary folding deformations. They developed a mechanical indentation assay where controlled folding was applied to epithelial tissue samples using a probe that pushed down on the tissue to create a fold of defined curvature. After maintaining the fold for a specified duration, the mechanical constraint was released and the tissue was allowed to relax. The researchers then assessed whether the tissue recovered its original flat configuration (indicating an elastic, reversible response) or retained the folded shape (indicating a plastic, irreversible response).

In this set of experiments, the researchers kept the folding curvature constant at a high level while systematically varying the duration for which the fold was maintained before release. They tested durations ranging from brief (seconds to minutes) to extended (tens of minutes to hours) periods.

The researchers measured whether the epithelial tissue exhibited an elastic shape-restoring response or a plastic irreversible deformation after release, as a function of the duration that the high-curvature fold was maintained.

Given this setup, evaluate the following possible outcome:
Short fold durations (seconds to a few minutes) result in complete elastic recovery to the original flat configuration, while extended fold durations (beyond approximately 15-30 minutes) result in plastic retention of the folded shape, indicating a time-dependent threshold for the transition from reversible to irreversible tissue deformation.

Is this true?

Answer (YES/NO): YES